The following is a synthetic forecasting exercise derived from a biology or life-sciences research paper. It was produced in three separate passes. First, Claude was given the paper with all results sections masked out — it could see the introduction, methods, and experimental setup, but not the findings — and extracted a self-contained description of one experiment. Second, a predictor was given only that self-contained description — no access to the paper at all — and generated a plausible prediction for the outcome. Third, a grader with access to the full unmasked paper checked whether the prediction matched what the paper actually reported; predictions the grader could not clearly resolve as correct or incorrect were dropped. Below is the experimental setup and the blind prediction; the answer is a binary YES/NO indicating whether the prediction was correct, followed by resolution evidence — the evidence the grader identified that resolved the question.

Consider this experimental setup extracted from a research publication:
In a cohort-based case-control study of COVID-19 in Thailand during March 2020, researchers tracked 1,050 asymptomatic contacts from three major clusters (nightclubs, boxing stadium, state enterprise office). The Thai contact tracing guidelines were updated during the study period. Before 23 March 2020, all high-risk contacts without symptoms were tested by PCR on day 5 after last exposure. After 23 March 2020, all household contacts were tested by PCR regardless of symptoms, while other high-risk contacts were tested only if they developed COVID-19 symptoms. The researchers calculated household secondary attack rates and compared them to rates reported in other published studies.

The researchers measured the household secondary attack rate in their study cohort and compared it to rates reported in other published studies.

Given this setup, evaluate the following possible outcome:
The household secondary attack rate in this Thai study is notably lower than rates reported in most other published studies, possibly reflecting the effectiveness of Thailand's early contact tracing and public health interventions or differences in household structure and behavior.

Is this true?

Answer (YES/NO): NO